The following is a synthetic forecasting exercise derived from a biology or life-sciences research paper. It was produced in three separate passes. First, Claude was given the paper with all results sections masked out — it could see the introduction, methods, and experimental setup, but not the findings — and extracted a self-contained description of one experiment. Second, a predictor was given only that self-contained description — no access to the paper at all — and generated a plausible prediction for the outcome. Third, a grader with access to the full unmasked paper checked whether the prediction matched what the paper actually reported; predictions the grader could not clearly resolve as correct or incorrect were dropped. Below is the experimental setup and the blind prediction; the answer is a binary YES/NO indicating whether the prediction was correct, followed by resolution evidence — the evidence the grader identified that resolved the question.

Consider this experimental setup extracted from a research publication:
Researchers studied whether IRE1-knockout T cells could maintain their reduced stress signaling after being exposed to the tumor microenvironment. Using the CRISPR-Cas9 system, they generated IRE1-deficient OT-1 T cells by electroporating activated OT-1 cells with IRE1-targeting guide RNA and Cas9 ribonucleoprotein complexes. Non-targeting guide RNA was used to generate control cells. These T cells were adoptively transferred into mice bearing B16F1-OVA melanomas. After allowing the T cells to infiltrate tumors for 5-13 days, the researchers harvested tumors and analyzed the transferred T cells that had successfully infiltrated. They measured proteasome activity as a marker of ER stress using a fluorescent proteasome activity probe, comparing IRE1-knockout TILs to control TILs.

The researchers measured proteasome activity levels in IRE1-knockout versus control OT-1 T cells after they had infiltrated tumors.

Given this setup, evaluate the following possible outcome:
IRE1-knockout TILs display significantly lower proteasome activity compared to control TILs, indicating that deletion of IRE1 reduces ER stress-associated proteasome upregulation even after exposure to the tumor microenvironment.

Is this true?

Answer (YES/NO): YES